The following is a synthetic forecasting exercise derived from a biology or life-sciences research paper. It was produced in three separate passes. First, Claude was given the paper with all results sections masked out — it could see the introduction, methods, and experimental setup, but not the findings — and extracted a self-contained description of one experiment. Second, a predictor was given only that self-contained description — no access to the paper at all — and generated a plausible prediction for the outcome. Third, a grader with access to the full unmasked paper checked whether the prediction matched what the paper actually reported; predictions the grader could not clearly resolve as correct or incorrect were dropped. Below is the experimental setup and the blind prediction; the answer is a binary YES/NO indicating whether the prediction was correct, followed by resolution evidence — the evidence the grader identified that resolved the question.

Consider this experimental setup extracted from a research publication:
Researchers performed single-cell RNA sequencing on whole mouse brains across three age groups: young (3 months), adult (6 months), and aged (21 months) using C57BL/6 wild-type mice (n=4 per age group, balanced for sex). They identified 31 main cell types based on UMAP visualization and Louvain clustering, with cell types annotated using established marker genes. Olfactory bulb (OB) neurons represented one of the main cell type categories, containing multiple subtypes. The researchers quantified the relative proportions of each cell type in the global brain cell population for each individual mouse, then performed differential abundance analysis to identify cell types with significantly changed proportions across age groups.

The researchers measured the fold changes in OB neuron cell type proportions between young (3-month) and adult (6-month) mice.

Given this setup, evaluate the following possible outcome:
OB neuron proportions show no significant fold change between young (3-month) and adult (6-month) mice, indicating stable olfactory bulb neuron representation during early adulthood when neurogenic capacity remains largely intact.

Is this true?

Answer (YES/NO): NO